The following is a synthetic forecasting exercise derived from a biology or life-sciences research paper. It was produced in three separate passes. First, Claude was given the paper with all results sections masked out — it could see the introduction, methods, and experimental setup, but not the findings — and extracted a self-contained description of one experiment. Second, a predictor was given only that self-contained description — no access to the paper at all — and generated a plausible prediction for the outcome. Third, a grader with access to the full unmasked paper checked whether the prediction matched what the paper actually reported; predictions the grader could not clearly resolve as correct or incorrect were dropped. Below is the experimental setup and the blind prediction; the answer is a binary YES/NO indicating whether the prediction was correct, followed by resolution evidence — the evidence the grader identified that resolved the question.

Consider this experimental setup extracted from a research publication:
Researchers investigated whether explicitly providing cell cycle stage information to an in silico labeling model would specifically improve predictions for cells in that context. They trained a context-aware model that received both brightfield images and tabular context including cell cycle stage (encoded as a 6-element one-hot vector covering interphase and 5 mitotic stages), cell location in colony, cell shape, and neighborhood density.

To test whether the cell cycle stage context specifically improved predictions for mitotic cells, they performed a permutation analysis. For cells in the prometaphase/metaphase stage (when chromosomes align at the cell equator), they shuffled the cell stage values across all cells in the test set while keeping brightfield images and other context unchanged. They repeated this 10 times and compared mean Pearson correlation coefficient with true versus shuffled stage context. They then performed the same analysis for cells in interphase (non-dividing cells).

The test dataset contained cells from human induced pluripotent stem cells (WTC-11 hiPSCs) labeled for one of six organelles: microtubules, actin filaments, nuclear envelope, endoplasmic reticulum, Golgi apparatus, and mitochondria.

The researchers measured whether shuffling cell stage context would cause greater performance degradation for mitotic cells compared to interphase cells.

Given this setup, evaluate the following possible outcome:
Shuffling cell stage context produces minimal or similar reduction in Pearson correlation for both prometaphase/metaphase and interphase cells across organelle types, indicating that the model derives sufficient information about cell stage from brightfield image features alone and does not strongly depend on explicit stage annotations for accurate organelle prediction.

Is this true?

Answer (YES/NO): NO